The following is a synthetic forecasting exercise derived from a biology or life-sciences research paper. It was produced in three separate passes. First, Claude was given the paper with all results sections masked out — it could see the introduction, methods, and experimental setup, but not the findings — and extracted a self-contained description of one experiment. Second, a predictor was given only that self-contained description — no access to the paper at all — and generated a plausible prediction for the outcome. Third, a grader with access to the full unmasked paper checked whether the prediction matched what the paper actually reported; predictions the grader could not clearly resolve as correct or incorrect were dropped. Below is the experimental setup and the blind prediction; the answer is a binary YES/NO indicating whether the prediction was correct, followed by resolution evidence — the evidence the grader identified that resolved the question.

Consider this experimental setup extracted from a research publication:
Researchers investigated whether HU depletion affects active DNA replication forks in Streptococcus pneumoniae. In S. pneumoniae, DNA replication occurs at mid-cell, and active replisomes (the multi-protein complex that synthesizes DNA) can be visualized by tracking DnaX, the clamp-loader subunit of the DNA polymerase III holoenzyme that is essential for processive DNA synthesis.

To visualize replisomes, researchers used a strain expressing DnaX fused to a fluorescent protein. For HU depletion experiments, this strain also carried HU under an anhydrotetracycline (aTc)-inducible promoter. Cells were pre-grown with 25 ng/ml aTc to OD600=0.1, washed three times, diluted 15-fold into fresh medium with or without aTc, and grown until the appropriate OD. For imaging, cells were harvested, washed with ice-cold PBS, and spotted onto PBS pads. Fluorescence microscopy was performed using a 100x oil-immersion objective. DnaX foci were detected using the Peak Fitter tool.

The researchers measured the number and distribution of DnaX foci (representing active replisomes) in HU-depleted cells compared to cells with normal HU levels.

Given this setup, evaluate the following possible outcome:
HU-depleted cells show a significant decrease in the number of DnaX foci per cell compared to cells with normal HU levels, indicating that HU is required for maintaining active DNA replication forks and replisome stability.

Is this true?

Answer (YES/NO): NO